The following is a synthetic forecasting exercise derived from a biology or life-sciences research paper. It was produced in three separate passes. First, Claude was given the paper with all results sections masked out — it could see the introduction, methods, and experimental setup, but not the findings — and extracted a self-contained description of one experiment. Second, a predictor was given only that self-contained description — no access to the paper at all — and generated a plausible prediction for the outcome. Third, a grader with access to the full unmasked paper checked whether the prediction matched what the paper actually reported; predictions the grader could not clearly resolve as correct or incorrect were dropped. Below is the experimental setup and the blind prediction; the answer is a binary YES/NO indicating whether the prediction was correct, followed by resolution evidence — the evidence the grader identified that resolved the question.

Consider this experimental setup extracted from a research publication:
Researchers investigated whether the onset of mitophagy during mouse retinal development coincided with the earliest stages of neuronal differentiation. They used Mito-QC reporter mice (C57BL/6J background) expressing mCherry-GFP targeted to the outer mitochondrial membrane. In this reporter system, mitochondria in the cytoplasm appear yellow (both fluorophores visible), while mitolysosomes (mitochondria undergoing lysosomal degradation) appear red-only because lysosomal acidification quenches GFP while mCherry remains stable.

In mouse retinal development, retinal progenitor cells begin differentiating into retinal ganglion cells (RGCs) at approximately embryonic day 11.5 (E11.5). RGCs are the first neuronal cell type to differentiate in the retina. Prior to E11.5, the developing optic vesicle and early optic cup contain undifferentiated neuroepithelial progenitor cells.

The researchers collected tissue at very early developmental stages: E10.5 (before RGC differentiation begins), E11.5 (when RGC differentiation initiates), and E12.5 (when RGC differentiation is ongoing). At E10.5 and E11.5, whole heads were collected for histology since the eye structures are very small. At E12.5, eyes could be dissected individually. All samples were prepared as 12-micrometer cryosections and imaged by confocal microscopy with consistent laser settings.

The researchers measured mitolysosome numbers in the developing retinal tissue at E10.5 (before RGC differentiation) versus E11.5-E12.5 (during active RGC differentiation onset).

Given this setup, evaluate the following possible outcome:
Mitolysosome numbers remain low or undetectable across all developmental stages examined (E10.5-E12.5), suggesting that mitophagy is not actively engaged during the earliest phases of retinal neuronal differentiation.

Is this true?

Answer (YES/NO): NO